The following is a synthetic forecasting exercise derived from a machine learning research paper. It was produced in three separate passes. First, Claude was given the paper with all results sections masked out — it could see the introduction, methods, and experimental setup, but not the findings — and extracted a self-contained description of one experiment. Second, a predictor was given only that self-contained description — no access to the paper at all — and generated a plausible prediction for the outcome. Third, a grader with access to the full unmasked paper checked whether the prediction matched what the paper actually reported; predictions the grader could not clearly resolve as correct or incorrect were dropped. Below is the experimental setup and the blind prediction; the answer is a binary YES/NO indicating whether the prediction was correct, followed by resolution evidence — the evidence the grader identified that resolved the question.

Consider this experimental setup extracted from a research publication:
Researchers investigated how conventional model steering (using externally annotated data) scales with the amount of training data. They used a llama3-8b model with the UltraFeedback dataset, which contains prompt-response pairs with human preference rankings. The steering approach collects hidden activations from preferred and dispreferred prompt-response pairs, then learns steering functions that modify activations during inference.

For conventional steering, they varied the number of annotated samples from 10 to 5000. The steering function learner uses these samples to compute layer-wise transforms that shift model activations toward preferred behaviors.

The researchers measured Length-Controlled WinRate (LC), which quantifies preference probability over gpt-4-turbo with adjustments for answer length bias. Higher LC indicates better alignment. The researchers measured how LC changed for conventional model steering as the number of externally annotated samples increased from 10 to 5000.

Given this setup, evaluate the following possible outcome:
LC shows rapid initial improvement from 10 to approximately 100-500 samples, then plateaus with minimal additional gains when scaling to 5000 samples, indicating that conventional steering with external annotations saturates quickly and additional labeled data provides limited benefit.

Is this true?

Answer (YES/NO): NO